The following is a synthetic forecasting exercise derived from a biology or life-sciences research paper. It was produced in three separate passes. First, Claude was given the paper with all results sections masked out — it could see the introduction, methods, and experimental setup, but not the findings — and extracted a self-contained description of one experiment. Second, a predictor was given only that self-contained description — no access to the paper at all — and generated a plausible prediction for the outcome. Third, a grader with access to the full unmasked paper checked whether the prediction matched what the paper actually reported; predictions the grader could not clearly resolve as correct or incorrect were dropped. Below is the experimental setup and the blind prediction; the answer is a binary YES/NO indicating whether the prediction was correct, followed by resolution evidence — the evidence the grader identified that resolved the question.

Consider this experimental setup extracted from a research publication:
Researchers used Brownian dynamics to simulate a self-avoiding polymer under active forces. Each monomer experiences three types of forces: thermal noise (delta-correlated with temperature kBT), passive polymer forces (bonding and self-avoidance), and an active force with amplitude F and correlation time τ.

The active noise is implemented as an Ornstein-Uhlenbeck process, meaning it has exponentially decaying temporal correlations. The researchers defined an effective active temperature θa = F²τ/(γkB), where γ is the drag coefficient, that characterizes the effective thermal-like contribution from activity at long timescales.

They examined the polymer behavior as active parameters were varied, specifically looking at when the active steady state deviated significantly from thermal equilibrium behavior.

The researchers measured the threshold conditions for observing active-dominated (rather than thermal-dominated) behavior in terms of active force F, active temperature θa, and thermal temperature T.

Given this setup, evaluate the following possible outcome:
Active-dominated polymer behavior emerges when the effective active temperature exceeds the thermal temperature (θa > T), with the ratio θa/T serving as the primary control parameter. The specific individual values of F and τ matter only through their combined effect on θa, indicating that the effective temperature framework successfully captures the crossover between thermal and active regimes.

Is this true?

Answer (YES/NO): NO